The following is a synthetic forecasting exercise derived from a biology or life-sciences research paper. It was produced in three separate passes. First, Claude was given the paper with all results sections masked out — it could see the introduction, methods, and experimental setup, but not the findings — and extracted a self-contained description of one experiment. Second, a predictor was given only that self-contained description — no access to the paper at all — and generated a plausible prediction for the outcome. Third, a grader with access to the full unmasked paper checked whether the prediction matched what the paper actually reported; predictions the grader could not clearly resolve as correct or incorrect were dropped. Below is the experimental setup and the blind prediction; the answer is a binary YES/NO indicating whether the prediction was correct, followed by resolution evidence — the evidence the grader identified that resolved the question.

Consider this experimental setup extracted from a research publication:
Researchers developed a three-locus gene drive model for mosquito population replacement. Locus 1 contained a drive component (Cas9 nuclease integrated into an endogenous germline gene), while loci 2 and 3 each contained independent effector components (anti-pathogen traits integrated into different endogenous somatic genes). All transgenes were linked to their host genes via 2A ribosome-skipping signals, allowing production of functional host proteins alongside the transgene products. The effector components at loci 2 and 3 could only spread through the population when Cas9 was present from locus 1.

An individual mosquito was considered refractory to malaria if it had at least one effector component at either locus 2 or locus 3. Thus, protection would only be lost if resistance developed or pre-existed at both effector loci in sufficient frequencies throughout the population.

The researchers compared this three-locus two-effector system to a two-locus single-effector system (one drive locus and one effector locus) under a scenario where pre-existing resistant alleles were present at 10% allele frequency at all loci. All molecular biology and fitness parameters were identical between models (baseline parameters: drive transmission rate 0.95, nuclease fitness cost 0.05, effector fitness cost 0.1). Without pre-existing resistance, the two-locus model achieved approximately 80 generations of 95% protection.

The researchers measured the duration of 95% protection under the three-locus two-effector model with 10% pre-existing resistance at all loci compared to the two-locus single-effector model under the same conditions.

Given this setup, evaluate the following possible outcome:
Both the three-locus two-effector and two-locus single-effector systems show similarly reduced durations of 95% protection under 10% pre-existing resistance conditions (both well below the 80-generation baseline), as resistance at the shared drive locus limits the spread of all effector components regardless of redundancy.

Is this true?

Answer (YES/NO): NO